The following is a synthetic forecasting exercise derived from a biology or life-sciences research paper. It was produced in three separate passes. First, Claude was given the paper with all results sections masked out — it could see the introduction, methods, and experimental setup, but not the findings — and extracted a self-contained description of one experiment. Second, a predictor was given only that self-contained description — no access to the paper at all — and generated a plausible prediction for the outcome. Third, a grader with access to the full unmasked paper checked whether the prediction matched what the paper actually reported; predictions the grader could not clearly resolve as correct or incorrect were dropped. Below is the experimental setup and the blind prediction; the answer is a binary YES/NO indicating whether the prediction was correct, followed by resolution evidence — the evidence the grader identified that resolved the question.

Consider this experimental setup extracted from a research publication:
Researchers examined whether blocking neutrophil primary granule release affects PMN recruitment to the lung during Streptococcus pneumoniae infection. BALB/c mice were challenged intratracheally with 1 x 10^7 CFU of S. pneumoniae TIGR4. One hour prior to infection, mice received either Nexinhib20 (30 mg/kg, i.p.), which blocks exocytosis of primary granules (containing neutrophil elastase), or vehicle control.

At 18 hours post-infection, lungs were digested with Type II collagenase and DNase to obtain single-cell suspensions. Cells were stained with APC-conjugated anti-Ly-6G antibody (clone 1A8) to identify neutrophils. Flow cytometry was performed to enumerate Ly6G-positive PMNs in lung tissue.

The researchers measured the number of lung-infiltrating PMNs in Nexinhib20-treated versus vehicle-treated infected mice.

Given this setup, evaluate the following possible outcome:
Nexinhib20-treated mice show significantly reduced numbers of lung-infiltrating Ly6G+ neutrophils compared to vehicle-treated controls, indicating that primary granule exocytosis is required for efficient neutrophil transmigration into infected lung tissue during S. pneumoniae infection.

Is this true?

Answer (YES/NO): NO